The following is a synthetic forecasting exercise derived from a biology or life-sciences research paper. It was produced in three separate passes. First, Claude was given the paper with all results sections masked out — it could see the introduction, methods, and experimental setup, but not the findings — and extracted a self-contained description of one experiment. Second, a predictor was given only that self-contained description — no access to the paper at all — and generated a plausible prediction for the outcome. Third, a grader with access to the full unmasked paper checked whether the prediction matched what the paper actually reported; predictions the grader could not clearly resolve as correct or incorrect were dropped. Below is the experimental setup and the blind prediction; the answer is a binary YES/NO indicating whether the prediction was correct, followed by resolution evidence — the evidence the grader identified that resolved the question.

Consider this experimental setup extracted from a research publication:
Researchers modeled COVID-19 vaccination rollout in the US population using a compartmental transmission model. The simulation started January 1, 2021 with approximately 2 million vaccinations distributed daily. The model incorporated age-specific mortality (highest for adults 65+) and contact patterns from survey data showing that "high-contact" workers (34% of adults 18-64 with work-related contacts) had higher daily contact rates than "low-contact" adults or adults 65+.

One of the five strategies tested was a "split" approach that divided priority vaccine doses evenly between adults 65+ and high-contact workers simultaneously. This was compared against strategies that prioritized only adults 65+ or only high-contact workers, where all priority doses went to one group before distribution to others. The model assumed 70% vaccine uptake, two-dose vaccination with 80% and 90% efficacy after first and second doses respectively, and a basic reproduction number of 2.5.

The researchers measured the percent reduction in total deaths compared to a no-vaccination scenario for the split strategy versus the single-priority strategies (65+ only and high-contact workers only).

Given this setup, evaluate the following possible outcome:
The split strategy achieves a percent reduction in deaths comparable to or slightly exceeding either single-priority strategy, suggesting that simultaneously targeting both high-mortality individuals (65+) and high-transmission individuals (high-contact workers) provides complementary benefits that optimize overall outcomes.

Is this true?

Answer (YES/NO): NO